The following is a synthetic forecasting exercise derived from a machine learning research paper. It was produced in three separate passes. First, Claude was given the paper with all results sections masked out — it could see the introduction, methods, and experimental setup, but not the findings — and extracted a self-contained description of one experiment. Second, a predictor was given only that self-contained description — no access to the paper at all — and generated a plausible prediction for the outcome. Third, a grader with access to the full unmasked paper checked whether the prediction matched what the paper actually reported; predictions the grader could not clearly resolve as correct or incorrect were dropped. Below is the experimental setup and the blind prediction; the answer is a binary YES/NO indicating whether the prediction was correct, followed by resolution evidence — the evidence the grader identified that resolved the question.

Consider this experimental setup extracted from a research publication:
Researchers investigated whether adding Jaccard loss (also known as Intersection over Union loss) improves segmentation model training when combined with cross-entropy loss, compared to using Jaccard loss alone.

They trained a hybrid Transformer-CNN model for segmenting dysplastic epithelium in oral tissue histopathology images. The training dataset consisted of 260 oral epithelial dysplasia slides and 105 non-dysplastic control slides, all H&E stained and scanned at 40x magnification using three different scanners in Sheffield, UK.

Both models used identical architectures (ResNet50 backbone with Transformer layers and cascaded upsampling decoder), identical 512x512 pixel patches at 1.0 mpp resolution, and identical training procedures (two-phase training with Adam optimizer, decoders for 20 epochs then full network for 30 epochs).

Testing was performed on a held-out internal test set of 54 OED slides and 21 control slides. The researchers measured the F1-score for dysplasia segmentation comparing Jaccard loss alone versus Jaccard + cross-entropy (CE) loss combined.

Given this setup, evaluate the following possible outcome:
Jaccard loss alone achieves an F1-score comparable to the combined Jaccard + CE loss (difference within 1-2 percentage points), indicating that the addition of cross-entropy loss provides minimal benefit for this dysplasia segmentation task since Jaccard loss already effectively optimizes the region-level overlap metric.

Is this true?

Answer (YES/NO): NO